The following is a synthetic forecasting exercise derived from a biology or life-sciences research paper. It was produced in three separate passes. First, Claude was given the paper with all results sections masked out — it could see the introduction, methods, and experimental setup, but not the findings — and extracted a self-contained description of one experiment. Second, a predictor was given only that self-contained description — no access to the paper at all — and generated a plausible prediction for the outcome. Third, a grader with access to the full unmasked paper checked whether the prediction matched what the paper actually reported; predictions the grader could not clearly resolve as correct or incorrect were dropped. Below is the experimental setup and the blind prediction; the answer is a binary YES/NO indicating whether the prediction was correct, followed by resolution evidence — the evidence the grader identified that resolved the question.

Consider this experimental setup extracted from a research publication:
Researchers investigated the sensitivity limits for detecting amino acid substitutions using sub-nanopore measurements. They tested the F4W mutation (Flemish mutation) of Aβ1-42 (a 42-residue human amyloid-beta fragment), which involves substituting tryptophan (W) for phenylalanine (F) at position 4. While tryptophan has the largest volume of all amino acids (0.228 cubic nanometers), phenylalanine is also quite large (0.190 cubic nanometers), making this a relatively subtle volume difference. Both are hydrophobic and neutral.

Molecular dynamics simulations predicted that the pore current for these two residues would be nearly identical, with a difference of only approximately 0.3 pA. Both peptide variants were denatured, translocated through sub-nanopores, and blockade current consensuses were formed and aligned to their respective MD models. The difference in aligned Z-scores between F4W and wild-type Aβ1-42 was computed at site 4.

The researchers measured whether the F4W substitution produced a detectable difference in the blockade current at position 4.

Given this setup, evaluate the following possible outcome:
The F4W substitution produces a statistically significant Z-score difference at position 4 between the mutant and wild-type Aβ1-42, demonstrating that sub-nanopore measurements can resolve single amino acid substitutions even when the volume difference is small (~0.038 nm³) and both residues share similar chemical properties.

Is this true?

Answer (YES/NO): NO